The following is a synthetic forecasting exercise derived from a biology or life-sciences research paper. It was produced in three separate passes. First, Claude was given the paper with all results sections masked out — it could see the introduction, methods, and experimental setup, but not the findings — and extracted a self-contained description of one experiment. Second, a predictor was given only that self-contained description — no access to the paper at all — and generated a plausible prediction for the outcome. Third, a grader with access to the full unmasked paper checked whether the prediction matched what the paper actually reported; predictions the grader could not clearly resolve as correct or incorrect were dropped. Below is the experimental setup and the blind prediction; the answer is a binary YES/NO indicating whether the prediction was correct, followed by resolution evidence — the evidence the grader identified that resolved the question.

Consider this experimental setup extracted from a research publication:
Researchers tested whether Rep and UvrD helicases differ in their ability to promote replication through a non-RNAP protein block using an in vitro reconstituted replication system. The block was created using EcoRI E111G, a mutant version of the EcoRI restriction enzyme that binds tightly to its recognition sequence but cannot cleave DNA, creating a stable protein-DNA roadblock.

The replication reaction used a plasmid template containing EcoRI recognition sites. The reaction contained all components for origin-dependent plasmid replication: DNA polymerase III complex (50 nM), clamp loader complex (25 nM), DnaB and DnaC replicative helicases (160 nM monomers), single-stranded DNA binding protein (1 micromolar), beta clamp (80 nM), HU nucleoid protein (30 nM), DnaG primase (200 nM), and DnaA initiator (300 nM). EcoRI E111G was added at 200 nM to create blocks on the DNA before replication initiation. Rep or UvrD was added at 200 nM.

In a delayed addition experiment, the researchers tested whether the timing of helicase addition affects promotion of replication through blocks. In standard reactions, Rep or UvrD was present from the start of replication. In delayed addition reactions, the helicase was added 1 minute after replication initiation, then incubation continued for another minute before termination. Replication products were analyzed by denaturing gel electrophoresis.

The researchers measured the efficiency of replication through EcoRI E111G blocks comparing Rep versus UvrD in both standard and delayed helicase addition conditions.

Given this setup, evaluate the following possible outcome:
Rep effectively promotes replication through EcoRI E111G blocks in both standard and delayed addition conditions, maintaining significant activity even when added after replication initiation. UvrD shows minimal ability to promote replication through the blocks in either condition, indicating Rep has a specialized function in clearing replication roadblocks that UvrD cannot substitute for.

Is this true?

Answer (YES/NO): NO